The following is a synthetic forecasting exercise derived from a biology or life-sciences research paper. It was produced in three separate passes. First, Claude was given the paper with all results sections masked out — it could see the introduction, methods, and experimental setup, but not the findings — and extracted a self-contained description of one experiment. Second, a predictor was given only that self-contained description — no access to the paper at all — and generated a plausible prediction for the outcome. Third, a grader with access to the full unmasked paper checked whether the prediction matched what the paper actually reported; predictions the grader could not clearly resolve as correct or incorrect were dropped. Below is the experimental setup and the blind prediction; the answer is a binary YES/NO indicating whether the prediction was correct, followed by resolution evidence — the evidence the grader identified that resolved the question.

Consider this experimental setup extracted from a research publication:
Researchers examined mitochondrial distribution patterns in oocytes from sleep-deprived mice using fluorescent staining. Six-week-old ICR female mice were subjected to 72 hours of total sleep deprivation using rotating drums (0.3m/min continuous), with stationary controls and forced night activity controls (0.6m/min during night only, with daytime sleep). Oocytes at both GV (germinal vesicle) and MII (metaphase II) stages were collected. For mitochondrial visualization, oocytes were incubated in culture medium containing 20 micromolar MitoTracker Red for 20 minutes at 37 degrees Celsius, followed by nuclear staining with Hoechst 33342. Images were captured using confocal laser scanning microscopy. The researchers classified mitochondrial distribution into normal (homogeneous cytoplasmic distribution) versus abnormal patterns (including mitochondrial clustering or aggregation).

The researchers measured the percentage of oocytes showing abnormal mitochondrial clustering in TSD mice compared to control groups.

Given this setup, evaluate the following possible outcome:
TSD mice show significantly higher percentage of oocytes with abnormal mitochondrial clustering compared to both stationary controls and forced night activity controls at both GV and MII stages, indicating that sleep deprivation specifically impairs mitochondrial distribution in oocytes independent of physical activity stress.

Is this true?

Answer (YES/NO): YES